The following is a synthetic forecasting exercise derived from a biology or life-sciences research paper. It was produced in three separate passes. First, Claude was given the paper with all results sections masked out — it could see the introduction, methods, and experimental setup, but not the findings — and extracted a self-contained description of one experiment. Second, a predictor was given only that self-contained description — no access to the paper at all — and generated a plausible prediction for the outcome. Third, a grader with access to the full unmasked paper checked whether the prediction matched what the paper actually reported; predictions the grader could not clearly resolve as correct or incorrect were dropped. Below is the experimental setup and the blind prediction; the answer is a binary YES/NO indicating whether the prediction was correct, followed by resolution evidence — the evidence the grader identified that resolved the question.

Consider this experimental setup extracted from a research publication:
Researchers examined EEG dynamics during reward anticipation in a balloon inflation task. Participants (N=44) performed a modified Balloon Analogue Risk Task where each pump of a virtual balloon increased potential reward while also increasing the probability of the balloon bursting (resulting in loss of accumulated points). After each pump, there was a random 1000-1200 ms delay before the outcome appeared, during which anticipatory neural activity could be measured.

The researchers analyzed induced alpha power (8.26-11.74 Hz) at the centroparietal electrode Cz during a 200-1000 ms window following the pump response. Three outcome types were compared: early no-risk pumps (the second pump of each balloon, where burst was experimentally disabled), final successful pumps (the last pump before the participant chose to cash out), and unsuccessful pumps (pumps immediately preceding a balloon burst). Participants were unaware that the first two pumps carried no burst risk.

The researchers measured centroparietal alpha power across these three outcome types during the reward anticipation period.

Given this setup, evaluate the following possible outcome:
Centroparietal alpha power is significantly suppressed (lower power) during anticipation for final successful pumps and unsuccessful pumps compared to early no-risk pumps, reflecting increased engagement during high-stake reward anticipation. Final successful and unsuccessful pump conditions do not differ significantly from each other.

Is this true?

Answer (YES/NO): NO